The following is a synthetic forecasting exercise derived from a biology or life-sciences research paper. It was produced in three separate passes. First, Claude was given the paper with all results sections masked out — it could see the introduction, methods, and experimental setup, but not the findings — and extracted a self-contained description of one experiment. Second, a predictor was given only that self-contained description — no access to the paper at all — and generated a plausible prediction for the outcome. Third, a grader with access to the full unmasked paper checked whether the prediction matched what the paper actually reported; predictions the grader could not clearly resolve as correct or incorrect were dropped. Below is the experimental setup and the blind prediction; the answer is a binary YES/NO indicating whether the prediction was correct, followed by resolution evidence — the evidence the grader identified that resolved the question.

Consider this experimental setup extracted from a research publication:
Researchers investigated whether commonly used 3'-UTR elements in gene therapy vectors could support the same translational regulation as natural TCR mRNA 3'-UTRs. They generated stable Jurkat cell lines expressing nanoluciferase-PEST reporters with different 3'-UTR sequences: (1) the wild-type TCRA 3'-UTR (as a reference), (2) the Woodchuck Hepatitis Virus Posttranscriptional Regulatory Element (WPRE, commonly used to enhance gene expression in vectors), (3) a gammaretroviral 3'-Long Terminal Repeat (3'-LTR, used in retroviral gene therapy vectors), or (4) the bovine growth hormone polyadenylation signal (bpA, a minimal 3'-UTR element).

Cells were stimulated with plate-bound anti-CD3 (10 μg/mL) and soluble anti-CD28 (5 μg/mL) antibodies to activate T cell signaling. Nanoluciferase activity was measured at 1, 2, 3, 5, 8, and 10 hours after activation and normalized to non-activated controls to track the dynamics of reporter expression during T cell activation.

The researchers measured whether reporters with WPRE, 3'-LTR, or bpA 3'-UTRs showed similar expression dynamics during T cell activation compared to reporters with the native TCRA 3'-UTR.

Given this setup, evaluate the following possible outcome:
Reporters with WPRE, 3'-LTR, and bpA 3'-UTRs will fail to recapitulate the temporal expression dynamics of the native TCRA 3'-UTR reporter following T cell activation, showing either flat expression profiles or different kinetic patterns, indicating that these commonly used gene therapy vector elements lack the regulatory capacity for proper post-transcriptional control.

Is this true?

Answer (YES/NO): YES